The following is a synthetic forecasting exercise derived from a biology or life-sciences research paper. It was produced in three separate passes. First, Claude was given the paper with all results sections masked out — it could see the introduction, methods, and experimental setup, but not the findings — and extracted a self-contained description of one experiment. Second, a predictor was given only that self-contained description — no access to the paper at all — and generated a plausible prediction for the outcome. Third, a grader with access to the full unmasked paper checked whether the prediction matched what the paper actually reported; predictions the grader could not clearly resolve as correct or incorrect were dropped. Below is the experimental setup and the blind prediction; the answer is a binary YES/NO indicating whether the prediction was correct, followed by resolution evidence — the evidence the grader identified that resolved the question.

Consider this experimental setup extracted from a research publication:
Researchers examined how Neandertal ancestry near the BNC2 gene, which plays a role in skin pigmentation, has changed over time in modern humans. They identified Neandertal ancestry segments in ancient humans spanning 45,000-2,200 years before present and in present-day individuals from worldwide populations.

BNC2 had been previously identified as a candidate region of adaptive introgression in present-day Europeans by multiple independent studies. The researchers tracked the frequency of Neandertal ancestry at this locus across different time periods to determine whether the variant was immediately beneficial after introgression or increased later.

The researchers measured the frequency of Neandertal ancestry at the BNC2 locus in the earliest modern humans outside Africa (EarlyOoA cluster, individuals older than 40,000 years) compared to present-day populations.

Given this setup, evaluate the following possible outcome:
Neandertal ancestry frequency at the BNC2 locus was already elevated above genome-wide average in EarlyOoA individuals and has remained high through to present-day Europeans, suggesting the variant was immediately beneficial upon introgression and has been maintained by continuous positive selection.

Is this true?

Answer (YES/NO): YES